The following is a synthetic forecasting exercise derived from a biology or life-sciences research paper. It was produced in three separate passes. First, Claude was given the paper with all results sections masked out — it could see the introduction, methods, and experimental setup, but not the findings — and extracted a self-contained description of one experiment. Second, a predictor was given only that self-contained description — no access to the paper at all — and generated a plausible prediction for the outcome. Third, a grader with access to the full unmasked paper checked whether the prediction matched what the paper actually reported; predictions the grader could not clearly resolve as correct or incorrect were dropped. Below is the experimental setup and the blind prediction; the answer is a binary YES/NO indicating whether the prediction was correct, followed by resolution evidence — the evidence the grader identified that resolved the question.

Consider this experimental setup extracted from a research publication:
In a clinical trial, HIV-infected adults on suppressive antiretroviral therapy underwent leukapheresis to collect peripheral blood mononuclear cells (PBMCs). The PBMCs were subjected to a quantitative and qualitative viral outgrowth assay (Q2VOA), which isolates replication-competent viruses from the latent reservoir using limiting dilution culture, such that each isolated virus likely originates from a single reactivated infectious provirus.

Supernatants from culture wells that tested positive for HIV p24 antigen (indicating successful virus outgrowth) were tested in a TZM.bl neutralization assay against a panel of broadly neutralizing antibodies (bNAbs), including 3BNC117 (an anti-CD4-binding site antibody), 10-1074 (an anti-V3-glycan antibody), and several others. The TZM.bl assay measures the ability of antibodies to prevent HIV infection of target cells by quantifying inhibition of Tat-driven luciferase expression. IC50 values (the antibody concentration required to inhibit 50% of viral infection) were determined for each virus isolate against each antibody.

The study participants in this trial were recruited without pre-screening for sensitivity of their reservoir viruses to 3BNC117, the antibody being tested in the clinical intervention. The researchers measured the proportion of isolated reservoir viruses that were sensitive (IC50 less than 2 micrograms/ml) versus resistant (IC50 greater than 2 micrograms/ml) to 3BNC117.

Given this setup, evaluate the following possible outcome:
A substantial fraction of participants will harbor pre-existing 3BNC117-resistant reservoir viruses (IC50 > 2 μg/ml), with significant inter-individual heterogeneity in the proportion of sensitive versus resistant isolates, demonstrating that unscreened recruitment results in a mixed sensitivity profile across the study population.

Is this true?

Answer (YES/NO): YES